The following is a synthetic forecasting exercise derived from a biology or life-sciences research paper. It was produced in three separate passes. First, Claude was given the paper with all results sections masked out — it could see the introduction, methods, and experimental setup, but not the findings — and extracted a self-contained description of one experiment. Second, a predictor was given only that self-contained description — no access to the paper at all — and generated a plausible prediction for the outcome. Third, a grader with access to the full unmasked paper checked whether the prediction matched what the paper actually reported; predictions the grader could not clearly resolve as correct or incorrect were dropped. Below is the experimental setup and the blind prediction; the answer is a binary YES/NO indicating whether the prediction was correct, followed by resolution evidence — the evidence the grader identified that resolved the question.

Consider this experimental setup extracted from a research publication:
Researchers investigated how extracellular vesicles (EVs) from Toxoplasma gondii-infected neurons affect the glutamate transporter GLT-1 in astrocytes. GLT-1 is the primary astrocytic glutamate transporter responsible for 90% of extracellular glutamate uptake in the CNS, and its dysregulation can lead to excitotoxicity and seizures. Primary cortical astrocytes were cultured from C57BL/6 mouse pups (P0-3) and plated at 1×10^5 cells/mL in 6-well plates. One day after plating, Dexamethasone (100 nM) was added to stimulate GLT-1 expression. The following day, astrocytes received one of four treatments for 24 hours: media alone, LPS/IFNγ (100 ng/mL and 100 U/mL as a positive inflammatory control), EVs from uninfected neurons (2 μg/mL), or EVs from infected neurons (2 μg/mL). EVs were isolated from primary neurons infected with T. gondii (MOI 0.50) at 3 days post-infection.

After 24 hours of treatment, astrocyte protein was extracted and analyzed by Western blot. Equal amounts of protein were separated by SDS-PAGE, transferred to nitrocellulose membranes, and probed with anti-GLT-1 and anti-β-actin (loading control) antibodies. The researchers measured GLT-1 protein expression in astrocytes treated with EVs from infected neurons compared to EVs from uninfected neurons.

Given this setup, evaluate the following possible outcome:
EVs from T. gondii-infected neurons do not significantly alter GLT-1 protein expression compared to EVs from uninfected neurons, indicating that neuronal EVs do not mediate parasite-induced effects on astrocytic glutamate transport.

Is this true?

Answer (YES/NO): NO